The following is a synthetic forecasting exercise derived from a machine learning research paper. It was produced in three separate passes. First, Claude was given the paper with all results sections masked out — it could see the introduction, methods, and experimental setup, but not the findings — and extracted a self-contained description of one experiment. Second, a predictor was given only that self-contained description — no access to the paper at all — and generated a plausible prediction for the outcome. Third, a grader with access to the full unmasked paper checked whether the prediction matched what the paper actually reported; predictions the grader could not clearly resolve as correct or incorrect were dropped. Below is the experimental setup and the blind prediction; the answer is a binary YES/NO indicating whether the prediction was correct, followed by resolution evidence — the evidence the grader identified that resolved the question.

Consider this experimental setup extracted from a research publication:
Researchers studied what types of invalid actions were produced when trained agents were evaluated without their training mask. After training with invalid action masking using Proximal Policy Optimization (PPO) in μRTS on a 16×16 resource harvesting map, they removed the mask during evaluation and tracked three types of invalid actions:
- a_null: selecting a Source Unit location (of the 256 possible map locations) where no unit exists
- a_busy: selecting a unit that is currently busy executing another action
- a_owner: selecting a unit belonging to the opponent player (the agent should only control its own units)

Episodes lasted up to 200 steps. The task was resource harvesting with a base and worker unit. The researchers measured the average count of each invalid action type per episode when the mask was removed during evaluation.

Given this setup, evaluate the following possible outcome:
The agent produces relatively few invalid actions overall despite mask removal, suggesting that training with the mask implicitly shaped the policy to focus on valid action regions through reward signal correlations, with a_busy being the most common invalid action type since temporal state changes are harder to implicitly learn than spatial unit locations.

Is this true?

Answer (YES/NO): NO